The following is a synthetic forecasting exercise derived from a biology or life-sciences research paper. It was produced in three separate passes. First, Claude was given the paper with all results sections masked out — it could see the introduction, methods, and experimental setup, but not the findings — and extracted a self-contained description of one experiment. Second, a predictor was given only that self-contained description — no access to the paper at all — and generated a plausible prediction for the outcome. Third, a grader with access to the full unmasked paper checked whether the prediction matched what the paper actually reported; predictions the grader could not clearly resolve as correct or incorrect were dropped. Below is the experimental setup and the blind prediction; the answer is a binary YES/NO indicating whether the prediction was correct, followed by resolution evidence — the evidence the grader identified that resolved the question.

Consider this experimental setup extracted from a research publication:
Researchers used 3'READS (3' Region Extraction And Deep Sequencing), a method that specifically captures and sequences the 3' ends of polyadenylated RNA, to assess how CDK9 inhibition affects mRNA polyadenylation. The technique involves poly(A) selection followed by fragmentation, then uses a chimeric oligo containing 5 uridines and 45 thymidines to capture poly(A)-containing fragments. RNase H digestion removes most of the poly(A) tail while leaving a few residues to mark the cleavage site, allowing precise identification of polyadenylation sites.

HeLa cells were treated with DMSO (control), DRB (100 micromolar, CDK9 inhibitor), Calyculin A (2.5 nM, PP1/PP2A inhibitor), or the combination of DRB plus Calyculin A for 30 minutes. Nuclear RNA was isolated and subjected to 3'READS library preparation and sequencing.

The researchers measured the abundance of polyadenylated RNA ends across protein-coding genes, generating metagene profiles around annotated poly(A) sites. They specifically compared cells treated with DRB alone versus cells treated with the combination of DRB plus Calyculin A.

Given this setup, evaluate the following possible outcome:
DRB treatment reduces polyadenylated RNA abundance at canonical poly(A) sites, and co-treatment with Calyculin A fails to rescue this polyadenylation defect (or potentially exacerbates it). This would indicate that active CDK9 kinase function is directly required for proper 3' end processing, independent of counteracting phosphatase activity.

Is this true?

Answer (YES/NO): NO